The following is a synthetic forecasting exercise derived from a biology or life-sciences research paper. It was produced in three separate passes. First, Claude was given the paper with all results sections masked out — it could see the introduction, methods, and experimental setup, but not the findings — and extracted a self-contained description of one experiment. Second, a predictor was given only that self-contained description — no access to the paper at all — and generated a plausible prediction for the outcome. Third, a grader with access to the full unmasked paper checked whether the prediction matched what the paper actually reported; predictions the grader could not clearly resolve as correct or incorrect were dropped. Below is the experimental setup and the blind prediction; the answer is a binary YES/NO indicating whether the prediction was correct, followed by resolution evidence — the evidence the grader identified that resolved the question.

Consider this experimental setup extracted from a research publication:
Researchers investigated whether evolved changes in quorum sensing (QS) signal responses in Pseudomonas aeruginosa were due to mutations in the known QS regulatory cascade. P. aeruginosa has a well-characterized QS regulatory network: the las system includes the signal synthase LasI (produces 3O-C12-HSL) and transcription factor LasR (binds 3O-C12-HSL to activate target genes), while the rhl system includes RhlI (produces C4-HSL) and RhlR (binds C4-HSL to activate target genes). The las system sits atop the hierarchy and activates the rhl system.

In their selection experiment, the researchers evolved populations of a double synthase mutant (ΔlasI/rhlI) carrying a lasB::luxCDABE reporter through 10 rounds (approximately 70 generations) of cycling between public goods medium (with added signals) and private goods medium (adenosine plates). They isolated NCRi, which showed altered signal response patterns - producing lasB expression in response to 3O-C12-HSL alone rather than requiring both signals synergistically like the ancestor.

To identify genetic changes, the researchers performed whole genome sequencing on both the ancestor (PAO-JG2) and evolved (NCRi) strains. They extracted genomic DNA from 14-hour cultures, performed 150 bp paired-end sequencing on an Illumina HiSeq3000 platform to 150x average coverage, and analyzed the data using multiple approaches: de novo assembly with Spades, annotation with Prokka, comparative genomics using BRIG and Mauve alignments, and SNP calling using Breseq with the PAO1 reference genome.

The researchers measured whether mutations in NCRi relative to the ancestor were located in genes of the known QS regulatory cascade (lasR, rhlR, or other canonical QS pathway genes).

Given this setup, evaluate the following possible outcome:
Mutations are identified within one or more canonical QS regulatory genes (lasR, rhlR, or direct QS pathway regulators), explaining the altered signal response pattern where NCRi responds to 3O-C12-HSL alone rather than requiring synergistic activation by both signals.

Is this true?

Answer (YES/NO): NO